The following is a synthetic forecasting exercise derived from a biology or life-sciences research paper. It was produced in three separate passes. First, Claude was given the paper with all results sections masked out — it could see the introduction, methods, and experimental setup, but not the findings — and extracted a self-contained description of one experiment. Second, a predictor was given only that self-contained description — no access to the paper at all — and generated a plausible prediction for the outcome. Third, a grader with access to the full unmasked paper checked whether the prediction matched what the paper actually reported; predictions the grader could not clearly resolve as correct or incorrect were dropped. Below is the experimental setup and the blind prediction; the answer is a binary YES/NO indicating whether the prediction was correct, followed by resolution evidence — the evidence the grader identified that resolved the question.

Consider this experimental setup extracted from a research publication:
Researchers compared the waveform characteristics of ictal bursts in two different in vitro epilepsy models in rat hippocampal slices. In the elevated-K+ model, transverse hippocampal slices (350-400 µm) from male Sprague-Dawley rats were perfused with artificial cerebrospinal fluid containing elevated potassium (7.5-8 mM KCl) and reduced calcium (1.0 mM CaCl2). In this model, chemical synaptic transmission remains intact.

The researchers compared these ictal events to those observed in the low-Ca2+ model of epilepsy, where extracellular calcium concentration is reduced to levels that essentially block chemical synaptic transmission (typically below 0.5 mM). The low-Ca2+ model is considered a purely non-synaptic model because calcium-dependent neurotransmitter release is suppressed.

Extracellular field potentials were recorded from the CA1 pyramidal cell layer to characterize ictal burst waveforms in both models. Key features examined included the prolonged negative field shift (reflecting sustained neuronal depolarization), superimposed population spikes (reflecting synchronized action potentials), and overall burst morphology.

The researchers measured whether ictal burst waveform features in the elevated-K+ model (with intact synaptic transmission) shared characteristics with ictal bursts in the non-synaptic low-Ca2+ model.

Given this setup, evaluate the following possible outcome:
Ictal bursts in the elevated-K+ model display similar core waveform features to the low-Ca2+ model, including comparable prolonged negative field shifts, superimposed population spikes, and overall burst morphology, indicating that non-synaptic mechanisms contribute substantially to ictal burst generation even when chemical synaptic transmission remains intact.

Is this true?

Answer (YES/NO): YES